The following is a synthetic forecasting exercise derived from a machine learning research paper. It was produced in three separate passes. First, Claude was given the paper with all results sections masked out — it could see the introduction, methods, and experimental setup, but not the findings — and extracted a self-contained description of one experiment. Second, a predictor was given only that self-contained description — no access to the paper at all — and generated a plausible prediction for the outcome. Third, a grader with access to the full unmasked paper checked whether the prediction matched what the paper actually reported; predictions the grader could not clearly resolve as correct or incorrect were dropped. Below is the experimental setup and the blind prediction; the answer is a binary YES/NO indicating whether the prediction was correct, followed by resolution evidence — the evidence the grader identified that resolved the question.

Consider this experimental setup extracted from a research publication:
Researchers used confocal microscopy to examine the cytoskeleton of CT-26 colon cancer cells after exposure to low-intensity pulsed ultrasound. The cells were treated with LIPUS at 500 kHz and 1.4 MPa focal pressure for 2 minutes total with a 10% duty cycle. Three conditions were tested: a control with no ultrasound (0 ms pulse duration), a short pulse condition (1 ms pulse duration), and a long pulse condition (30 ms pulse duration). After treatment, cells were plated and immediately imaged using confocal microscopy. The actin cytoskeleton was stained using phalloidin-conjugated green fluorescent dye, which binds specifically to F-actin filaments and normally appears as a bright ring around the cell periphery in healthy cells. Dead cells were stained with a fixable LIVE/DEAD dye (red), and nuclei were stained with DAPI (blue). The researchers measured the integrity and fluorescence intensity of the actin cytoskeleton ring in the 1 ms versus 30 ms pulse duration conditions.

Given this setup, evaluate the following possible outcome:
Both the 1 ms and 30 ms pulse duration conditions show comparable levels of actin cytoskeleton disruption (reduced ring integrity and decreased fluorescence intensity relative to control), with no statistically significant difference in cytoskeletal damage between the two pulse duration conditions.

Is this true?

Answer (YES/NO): NO